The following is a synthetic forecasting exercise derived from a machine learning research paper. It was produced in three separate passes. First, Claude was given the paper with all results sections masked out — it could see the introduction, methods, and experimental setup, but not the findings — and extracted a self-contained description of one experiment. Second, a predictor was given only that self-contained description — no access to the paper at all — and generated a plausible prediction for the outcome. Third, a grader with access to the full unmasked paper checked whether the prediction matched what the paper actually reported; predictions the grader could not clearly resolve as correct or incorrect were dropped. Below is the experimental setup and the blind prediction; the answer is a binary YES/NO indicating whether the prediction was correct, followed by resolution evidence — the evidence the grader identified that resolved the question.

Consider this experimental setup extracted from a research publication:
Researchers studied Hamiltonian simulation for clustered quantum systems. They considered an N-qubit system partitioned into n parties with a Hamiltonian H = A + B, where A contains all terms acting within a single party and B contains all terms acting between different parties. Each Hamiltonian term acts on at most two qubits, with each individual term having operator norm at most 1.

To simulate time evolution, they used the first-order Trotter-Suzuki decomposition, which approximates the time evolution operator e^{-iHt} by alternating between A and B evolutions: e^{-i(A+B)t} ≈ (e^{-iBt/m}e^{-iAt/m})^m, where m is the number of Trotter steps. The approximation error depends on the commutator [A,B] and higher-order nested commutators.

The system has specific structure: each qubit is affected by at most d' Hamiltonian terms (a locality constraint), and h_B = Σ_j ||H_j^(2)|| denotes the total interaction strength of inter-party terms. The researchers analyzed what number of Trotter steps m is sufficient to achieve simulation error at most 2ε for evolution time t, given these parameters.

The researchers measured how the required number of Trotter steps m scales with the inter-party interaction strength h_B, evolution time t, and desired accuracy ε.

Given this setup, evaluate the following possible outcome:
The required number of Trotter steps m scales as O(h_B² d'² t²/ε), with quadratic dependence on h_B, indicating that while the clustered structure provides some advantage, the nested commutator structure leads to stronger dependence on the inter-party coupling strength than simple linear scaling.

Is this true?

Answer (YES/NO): NO